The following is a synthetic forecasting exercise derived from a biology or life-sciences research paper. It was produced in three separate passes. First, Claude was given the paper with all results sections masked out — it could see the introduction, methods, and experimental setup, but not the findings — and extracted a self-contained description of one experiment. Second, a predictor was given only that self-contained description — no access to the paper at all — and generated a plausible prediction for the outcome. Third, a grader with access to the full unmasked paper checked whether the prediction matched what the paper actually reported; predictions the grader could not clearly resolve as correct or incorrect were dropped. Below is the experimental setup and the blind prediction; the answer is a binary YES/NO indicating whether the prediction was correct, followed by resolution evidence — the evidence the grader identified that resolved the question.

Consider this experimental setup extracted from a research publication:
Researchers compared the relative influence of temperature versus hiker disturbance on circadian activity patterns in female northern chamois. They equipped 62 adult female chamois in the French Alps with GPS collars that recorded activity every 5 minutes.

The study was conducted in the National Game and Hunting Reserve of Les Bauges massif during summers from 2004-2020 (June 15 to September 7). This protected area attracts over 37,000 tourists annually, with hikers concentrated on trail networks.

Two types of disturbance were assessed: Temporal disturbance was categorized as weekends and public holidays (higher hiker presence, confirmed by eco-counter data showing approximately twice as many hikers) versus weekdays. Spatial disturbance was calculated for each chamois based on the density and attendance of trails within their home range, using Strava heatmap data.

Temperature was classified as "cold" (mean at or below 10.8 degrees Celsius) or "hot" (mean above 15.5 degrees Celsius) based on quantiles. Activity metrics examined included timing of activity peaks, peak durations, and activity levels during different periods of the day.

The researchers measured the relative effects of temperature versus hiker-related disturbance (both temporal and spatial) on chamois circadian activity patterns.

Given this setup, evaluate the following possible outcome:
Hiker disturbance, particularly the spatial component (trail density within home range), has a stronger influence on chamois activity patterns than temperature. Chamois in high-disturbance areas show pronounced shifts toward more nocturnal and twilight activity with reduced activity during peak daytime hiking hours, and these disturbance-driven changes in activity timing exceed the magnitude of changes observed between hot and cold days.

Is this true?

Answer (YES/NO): NO